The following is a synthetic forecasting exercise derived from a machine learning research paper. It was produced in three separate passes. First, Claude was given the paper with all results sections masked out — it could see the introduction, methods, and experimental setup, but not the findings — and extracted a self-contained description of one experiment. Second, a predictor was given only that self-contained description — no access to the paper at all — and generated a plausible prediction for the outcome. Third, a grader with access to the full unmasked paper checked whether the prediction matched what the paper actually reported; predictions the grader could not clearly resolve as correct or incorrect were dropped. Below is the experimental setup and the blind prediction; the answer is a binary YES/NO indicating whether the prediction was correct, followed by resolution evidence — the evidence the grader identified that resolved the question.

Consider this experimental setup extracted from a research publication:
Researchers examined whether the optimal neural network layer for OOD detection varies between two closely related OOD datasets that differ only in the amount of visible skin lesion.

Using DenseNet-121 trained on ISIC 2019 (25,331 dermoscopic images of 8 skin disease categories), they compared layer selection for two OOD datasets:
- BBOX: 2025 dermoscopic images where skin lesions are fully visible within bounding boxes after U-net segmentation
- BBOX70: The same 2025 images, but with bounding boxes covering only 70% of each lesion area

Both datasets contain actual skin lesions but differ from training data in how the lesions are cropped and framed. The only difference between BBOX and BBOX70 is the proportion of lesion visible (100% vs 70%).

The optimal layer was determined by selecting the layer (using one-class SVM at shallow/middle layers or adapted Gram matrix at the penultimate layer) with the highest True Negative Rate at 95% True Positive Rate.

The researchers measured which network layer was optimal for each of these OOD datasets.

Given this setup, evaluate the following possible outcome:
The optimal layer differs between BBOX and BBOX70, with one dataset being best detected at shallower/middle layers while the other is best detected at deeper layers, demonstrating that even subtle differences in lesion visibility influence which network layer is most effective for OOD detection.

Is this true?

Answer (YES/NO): YES